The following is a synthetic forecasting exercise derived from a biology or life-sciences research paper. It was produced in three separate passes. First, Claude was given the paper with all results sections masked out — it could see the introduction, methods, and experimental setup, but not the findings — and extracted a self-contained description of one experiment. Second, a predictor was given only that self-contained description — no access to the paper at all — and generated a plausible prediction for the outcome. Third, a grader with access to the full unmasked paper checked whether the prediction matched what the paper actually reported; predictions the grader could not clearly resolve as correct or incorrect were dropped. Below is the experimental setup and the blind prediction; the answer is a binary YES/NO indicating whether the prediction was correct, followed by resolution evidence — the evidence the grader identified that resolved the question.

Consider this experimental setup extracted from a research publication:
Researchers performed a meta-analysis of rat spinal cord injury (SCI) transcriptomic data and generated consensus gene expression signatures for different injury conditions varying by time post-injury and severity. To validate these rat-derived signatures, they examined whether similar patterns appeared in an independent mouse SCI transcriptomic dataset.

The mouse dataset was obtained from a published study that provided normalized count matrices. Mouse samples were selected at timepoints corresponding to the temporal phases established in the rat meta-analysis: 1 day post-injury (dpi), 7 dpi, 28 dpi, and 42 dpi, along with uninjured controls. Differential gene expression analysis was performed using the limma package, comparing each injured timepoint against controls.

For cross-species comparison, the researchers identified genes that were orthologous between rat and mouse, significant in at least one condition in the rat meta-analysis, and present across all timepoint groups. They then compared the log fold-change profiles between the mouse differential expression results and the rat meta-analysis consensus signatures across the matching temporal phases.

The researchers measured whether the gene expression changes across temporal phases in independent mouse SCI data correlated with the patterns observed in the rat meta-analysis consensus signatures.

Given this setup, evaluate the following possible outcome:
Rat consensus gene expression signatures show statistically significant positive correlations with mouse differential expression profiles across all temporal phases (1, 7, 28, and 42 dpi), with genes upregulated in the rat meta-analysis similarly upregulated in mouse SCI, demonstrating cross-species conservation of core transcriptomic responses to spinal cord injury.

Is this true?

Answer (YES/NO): YES